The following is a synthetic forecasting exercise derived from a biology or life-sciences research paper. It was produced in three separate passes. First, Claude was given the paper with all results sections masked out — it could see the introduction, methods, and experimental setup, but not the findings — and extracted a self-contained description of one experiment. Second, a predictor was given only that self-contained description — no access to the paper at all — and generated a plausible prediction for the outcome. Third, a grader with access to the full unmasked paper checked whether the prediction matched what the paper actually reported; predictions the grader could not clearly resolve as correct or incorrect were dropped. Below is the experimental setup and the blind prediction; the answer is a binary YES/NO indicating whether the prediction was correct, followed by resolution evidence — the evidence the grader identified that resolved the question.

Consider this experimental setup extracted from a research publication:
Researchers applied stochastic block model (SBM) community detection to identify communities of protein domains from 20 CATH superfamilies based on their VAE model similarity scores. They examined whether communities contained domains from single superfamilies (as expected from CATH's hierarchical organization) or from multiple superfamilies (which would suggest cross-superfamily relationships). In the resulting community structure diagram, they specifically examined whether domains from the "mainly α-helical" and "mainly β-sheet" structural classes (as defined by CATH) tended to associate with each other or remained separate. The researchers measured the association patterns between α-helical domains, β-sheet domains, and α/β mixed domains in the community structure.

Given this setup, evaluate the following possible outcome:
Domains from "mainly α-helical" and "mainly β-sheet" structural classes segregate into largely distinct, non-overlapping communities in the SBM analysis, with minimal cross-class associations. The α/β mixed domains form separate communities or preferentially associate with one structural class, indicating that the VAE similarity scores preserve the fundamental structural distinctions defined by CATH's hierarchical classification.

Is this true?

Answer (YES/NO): NO